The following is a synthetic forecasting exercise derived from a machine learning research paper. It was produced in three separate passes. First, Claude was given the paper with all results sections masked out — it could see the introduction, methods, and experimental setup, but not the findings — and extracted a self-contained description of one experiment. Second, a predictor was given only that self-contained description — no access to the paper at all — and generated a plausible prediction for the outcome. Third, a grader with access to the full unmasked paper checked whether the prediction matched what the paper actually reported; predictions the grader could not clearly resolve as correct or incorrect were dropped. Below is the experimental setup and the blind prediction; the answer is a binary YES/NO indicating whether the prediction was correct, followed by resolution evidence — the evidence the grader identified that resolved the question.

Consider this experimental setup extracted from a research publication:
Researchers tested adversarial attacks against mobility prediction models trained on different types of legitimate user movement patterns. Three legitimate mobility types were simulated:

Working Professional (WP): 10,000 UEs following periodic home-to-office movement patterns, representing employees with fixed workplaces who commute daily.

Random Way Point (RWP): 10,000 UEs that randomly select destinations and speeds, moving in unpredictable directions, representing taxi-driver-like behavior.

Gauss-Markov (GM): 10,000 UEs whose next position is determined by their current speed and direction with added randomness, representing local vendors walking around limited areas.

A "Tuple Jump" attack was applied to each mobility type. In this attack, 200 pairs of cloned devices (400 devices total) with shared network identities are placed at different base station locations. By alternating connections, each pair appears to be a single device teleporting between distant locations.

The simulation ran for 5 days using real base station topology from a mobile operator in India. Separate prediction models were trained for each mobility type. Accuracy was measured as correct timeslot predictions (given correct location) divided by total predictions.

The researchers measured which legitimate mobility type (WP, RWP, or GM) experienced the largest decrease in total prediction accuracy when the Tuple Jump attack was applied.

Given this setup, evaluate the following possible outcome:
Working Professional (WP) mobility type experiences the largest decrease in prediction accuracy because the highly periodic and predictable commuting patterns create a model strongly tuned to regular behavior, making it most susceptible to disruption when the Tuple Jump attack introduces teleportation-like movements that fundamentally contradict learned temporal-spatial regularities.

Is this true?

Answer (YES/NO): YES